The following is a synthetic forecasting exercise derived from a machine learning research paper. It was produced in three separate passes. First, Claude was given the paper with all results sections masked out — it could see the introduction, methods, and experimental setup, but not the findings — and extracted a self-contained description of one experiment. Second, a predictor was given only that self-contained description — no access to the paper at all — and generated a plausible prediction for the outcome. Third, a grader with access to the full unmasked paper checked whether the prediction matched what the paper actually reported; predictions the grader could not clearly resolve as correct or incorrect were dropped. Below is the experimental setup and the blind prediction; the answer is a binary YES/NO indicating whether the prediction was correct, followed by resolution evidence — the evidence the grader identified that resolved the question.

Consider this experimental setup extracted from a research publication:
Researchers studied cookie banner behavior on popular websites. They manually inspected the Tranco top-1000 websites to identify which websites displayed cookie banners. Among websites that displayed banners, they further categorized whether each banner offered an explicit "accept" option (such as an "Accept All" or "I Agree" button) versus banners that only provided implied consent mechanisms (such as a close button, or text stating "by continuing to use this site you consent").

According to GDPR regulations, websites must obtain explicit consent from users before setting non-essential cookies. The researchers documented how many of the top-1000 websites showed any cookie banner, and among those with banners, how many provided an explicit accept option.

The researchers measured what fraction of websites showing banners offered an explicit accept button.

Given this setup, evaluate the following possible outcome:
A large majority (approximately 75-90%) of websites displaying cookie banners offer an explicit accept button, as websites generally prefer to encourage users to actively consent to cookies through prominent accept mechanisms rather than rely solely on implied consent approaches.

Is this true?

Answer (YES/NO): YES